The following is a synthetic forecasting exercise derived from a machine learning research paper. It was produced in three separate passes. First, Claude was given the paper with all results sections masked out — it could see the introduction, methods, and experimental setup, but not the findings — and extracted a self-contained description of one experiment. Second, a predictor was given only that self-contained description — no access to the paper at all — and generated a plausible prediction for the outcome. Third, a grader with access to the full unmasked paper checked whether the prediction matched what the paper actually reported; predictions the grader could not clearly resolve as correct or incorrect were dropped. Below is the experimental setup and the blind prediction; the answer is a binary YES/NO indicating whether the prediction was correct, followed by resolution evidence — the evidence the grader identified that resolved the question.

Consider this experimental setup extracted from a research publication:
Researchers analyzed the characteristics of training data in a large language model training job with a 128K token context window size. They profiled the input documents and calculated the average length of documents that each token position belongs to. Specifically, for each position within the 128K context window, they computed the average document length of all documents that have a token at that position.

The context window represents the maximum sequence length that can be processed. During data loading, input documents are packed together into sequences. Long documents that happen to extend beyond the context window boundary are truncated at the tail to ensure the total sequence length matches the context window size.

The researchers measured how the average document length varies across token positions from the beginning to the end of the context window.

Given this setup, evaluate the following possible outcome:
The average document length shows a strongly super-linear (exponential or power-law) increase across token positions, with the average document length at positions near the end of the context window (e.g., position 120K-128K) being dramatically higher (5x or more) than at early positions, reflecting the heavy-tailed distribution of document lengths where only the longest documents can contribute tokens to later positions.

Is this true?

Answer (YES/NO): NO